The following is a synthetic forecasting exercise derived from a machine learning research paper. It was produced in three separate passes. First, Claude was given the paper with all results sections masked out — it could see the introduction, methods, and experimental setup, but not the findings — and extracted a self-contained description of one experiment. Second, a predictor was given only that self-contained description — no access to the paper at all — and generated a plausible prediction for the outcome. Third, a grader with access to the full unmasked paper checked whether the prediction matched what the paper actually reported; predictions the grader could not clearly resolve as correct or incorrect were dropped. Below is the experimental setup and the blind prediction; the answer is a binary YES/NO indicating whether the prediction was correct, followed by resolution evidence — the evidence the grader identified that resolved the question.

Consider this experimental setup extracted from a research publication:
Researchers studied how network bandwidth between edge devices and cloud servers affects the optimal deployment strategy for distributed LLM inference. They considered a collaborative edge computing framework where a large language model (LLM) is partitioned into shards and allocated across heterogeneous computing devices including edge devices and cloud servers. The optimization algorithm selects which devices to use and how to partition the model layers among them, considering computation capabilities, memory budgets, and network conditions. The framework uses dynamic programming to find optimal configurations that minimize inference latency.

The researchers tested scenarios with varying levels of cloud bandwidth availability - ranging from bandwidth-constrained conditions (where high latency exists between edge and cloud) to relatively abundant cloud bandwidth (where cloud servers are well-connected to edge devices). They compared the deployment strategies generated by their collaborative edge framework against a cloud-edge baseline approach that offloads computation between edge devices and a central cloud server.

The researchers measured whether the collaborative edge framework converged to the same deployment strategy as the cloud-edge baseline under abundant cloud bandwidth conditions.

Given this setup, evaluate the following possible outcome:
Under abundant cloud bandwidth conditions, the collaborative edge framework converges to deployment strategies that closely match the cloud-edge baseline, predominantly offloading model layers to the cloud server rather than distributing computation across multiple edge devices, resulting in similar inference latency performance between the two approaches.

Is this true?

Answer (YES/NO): YES